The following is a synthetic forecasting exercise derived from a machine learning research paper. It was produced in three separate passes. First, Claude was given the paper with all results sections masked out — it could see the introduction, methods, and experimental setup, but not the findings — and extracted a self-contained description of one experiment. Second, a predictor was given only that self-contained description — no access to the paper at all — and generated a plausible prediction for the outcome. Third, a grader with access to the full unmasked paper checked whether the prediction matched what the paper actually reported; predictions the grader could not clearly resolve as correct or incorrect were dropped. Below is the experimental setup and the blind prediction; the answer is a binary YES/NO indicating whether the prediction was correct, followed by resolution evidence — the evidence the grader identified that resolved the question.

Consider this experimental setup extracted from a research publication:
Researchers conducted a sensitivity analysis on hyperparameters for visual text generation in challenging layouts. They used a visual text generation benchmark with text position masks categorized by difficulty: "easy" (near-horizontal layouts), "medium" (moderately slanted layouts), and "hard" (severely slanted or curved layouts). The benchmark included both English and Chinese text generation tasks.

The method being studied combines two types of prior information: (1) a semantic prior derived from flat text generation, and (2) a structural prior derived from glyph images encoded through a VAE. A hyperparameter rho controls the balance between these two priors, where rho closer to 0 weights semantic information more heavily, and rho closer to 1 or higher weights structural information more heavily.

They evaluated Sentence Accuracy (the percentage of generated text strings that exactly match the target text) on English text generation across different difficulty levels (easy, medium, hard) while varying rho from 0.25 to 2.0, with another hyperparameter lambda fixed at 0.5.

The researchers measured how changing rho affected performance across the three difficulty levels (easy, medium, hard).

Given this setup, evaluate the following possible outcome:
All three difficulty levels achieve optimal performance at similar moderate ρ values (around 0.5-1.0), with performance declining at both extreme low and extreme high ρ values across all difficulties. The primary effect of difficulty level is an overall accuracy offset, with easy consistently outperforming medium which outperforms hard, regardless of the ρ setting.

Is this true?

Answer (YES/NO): NO